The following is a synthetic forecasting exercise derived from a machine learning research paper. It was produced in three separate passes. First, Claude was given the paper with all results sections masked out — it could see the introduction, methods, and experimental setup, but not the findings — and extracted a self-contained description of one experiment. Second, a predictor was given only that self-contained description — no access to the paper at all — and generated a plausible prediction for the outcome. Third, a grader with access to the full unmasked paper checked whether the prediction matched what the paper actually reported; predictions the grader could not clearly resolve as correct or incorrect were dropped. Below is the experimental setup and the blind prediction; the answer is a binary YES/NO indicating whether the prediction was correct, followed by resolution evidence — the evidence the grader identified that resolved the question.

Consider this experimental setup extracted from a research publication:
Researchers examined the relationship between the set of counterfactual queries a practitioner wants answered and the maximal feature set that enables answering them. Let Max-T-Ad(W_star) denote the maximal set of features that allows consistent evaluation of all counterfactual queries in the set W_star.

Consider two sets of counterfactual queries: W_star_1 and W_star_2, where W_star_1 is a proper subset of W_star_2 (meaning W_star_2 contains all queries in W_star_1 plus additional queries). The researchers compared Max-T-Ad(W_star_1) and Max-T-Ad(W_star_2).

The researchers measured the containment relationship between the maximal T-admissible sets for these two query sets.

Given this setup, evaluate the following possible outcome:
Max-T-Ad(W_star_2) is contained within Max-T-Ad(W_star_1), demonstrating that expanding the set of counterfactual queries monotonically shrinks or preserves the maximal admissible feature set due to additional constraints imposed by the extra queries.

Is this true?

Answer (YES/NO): YES